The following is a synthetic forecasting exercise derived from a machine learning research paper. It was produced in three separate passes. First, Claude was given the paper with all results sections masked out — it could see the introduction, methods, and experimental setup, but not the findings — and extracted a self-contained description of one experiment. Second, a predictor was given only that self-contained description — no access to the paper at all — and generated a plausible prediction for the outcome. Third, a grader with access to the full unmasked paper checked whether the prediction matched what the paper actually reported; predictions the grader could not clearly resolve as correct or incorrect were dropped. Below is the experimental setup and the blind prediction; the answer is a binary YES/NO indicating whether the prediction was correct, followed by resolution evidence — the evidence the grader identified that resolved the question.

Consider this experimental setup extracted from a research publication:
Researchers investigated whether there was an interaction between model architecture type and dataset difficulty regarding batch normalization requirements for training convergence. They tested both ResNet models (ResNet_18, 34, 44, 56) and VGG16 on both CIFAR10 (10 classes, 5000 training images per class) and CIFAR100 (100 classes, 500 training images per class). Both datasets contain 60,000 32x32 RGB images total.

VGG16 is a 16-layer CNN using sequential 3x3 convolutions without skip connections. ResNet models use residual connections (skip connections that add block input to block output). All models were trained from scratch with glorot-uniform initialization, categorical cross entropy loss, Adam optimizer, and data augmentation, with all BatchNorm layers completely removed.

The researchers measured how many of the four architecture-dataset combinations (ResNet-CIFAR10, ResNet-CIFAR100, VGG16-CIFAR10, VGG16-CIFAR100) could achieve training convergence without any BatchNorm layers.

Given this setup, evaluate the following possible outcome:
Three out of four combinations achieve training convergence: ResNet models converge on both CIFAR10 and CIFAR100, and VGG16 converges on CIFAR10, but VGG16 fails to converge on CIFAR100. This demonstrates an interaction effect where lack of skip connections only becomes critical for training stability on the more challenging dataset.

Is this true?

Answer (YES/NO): NO